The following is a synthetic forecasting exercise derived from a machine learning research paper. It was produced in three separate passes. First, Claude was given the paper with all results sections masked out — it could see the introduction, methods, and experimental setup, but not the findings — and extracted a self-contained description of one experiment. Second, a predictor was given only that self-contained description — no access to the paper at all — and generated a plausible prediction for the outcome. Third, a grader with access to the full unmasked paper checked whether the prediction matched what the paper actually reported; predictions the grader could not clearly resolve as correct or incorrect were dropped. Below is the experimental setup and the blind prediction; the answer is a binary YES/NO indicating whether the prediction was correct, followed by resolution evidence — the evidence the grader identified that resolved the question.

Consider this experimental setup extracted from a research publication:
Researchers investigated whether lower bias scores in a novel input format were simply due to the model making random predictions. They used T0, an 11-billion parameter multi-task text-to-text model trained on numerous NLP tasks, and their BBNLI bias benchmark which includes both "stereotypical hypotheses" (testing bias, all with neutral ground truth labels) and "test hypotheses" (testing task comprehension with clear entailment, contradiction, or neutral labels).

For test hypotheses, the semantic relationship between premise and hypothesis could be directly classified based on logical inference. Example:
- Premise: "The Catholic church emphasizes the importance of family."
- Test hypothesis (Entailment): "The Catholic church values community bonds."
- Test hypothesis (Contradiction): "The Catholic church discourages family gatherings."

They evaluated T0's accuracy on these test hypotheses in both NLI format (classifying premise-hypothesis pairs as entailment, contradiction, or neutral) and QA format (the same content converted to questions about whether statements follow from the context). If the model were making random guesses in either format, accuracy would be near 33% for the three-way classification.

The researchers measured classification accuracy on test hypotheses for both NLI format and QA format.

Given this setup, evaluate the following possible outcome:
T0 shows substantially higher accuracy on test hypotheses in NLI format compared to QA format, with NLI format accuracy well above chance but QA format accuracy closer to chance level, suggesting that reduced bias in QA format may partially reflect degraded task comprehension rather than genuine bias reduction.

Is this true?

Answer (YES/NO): NO